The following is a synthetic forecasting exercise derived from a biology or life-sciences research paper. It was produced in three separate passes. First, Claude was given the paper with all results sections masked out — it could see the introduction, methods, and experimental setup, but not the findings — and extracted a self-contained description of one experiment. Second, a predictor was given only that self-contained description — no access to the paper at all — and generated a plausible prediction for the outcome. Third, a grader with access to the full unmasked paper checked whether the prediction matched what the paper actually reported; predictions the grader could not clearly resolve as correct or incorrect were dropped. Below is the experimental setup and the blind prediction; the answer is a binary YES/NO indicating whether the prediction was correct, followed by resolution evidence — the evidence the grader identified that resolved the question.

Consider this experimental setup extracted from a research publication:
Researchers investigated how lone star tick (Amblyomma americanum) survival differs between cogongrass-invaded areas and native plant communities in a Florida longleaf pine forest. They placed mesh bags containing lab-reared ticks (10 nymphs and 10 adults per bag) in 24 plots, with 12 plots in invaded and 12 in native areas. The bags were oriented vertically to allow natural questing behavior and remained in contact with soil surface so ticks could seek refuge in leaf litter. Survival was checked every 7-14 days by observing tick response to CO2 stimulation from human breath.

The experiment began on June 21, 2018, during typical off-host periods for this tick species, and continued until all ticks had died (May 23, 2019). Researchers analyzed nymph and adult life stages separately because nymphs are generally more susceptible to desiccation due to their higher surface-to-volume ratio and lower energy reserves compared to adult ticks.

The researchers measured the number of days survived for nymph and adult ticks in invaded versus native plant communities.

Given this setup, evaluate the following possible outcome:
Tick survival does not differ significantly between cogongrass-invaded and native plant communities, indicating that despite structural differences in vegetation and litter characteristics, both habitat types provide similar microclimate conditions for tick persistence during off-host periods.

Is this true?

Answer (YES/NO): NO